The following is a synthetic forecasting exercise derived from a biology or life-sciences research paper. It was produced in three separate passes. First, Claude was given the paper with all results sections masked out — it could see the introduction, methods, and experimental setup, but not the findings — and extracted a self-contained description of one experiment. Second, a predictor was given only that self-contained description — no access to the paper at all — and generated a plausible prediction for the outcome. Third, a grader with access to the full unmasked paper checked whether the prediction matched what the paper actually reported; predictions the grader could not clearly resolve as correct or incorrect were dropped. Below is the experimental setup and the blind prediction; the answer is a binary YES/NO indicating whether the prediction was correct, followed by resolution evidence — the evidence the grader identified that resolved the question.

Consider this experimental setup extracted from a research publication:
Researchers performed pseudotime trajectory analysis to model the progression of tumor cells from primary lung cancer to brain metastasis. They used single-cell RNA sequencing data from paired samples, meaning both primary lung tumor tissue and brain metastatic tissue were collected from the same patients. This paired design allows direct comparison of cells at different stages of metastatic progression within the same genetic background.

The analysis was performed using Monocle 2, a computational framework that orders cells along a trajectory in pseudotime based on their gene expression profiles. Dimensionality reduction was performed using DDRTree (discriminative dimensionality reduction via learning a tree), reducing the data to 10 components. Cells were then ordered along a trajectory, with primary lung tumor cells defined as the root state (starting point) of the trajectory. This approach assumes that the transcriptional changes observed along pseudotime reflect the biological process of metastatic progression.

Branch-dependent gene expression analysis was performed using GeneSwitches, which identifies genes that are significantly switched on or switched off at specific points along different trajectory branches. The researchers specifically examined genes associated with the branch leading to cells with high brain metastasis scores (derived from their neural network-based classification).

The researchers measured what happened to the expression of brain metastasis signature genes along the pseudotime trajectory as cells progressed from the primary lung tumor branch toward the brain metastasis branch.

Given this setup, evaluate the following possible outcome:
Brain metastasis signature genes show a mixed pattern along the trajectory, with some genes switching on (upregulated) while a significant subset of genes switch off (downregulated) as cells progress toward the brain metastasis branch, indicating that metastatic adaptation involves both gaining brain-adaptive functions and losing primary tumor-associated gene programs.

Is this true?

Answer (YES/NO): NO